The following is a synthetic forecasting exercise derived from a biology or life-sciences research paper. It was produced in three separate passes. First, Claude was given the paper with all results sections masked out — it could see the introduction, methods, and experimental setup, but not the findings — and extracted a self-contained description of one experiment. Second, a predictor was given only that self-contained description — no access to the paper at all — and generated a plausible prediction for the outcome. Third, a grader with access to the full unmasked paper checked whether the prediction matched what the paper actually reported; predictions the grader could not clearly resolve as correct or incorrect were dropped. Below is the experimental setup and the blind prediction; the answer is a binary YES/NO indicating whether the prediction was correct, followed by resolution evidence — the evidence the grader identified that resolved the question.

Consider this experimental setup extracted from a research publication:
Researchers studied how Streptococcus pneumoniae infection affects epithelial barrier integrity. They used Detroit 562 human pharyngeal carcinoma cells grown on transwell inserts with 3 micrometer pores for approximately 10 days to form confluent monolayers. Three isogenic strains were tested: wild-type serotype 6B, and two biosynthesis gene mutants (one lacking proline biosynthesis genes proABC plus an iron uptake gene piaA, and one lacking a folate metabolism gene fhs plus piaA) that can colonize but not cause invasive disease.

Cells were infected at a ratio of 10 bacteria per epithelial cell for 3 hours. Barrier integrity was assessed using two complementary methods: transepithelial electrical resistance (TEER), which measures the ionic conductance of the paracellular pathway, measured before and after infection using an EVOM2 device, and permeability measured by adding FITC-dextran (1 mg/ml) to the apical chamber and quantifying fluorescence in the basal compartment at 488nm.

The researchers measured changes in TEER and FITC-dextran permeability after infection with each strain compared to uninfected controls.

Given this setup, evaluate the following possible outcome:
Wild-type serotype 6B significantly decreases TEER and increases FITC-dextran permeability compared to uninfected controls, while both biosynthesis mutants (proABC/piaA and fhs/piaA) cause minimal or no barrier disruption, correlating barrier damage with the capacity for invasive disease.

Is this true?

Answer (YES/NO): NO